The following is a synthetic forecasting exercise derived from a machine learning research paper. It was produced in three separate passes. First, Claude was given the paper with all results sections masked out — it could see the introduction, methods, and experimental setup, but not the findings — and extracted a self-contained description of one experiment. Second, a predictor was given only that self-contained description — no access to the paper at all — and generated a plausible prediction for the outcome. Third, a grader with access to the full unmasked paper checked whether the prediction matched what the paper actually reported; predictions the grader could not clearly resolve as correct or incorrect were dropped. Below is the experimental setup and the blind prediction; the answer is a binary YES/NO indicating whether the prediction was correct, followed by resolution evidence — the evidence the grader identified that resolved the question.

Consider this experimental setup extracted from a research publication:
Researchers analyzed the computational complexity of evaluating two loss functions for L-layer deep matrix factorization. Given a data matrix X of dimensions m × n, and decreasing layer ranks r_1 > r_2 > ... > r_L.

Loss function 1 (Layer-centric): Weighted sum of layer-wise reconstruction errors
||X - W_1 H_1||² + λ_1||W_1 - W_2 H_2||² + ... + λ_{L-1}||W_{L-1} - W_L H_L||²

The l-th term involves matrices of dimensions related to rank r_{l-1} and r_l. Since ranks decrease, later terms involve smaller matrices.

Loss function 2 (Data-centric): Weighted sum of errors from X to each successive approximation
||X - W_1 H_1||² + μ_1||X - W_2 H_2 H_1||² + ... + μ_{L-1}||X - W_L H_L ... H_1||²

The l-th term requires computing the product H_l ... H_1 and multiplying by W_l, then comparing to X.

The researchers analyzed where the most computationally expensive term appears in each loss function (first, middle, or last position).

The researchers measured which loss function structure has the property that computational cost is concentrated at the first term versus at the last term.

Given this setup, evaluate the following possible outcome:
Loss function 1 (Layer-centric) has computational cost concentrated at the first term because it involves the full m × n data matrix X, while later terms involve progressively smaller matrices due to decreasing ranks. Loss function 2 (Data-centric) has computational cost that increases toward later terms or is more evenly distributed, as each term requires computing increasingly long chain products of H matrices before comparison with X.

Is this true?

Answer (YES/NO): YES